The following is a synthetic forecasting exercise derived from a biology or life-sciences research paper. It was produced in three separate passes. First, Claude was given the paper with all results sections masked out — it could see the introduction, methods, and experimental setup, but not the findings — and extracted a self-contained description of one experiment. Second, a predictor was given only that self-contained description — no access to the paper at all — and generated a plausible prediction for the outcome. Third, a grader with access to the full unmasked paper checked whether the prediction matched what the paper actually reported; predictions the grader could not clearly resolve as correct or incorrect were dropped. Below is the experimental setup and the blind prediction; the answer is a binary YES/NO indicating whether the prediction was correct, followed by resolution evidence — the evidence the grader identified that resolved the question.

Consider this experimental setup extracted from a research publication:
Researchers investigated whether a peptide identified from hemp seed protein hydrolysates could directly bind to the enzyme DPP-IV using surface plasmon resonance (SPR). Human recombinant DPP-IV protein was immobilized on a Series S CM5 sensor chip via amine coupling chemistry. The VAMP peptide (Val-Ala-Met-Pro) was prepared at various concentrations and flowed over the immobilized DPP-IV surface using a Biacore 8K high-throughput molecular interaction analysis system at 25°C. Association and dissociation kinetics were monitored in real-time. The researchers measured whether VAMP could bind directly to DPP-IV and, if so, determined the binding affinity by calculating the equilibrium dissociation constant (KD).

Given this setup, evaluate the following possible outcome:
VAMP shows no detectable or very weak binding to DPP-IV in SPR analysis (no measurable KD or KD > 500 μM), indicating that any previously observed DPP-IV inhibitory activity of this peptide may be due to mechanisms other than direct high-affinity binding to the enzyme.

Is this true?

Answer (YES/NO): NO